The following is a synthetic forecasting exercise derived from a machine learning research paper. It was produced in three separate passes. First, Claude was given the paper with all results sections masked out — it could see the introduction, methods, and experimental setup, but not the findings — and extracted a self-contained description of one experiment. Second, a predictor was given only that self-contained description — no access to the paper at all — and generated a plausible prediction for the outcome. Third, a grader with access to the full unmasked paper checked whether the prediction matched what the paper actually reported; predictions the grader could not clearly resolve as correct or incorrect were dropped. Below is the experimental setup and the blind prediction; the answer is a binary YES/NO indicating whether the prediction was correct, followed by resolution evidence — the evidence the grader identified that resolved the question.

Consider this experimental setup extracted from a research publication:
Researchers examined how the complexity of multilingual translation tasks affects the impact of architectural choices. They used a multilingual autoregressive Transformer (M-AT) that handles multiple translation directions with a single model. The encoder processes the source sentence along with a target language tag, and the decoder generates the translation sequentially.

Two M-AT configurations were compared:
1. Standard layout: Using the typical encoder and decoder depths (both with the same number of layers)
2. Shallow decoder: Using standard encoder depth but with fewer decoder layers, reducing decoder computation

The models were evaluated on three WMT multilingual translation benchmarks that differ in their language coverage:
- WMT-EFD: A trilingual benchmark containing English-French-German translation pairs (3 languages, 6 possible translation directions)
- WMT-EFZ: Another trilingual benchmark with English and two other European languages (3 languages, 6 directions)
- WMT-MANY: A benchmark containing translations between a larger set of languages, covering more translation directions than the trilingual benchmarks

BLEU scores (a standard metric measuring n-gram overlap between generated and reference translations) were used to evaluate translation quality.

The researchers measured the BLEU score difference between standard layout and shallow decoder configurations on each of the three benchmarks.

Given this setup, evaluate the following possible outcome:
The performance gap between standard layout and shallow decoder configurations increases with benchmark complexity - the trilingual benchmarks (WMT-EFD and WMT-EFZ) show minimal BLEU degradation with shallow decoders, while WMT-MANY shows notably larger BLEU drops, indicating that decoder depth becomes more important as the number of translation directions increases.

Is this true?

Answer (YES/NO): YES